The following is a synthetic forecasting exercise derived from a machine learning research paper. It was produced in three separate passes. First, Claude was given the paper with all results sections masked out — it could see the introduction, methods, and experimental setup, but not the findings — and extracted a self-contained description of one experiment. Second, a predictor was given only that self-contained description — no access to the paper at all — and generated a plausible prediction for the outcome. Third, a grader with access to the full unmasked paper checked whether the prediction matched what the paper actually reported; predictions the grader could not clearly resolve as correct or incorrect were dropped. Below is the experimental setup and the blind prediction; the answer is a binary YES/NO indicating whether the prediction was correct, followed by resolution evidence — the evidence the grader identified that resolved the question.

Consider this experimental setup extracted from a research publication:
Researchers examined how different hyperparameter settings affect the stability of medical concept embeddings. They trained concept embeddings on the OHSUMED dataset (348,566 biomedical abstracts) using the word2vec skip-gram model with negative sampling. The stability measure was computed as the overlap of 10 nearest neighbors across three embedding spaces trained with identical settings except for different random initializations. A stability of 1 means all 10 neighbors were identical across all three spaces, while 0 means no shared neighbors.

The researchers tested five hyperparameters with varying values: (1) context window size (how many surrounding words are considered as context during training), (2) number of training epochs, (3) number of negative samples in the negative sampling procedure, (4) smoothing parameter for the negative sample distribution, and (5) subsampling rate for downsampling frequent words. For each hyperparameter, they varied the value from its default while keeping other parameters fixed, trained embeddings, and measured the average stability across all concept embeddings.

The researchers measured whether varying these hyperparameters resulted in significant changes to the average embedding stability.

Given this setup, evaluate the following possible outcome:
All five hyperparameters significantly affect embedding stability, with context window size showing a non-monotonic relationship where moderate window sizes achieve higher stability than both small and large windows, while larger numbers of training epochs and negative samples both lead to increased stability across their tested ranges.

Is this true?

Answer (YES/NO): NO